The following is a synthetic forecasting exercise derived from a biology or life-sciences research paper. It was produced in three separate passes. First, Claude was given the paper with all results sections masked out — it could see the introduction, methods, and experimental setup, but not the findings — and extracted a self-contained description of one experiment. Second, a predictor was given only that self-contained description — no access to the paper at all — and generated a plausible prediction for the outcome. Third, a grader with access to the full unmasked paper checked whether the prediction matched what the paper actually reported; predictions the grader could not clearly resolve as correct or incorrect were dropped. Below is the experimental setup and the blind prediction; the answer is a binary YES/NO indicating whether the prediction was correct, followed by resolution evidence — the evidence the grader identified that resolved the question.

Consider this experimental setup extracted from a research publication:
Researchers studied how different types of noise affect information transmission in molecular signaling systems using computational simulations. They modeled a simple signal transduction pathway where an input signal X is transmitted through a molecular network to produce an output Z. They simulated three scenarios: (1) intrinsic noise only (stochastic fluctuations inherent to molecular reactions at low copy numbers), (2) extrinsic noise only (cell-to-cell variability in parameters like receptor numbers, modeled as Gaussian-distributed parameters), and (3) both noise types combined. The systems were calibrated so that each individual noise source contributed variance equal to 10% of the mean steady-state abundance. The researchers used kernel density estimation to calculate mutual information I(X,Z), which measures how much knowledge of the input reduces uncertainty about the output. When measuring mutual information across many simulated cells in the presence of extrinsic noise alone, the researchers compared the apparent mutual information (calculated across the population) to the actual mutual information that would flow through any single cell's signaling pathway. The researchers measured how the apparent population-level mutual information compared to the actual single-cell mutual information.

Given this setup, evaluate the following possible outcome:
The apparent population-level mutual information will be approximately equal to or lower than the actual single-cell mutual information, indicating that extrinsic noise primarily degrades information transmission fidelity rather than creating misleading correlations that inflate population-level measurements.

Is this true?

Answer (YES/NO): NO